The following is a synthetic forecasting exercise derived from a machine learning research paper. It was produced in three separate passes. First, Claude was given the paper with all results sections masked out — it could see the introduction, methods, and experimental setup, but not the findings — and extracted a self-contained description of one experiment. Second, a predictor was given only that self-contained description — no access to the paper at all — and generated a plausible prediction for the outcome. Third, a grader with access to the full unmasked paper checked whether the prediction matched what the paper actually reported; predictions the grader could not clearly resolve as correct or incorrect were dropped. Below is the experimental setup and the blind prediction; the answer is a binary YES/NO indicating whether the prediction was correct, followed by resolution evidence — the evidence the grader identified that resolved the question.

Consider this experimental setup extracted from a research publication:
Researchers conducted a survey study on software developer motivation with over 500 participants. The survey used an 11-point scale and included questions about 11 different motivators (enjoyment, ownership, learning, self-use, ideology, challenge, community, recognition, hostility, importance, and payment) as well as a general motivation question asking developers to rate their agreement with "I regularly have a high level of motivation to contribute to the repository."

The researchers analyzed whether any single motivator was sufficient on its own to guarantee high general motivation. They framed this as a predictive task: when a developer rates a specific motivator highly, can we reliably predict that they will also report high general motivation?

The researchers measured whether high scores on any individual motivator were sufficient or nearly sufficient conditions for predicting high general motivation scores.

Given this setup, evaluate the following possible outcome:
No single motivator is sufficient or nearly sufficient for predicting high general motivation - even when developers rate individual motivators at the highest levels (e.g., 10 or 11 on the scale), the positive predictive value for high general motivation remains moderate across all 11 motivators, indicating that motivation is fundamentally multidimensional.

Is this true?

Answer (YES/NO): YES